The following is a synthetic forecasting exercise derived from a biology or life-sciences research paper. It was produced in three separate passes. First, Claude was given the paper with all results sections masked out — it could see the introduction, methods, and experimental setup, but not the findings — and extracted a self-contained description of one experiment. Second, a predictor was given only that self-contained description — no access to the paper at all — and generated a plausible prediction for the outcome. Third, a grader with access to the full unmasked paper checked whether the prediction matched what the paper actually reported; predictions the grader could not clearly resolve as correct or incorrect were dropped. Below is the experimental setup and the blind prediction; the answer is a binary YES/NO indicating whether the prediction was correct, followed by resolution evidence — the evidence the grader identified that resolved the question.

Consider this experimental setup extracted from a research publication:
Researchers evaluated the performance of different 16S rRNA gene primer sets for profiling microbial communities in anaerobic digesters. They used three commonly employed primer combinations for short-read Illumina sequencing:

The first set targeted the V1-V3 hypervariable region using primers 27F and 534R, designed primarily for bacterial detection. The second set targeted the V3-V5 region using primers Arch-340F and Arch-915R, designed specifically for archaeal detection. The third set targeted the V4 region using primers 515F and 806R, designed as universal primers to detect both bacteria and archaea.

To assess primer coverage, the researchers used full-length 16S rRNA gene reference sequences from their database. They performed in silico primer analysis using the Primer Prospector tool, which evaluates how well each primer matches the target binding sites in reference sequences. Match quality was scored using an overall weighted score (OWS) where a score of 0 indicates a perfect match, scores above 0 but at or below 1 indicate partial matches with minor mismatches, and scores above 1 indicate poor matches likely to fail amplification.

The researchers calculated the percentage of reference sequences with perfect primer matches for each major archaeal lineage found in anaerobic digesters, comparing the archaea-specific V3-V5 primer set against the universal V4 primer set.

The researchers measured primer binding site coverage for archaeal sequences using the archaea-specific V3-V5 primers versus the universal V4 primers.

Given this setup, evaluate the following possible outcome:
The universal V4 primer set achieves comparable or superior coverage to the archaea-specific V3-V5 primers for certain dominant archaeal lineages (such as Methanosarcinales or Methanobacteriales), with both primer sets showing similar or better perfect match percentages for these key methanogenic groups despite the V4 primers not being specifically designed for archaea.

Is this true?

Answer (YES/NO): YES